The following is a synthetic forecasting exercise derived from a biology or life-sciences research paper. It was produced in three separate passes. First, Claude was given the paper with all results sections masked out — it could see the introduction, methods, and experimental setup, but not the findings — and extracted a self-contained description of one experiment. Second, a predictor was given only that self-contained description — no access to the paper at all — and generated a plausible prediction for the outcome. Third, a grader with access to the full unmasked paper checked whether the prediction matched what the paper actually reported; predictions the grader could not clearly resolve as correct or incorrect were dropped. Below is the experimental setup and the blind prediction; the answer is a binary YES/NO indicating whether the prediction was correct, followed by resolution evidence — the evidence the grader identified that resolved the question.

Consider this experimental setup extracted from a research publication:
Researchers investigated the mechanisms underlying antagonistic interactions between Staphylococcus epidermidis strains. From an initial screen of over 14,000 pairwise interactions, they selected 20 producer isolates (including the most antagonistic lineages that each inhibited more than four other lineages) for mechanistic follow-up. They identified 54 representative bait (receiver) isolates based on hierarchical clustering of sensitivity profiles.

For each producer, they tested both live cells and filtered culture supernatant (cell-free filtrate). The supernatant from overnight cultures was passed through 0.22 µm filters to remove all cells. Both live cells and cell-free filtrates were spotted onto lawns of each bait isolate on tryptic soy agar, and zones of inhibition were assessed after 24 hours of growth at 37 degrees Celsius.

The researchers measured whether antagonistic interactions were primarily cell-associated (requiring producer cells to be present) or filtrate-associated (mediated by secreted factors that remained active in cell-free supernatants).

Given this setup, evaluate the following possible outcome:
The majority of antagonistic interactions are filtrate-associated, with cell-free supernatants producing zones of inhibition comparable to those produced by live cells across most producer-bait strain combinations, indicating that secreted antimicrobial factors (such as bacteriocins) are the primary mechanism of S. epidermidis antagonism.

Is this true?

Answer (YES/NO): NO